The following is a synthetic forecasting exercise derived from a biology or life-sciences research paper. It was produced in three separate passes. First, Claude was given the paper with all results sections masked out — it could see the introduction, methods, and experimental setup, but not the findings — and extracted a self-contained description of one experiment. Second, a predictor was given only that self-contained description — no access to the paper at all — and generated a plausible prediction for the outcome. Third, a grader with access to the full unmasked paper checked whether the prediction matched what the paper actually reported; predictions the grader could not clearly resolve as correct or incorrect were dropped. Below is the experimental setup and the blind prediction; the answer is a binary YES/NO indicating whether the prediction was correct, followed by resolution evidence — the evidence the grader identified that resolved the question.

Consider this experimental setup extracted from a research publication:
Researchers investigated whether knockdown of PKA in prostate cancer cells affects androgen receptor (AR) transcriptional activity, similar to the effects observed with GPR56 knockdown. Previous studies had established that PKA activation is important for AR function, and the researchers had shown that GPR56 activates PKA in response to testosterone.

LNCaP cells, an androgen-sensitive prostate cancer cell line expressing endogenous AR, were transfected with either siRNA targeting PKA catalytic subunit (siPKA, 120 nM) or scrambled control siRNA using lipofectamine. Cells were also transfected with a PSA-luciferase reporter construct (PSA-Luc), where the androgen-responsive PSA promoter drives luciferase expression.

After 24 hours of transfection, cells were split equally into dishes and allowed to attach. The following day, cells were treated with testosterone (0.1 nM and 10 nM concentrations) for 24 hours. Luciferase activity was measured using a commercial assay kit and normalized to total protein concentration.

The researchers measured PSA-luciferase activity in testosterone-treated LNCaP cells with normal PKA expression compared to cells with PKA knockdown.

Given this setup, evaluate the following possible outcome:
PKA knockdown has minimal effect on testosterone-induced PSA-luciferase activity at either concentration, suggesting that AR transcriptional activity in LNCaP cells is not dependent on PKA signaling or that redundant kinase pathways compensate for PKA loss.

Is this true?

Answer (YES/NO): NO